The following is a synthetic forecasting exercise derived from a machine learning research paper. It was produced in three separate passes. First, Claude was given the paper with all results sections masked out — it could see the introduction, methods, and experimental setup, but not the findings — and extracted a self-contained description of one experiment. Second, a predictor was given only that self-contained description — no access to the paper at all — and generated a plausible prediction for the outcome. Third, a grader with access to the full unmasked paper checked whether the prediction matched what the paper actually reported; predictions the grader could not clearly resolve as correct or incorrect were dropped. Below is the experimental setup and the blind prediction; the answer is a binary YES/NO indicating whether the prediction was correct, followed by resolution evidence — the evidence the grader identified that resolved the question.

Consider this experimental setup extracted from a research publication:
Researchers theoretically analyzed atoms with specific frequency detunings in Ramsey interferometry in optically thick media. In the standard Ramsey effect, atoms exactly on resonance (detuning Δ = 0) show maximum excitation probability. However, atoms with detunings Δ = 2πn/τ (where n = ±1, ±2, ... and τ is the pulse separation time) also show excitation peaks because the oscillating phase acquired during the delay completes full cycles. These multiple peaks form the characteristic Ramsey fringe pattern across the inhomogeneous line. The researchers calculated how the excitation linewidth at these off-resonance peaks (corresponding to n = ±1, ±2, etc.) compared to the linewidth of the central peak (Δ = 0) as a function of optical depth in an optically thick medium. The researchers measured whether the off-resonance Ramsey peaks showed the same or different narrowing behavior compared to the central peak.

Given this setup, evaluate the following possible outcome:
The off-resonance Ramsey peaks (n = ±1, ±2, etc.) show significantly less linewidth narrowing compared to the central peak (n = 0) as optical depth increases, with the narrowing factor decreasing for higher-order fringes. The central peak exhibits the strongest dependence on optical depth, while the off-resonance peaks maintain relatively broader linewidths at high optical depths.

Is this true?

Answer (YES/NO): NO